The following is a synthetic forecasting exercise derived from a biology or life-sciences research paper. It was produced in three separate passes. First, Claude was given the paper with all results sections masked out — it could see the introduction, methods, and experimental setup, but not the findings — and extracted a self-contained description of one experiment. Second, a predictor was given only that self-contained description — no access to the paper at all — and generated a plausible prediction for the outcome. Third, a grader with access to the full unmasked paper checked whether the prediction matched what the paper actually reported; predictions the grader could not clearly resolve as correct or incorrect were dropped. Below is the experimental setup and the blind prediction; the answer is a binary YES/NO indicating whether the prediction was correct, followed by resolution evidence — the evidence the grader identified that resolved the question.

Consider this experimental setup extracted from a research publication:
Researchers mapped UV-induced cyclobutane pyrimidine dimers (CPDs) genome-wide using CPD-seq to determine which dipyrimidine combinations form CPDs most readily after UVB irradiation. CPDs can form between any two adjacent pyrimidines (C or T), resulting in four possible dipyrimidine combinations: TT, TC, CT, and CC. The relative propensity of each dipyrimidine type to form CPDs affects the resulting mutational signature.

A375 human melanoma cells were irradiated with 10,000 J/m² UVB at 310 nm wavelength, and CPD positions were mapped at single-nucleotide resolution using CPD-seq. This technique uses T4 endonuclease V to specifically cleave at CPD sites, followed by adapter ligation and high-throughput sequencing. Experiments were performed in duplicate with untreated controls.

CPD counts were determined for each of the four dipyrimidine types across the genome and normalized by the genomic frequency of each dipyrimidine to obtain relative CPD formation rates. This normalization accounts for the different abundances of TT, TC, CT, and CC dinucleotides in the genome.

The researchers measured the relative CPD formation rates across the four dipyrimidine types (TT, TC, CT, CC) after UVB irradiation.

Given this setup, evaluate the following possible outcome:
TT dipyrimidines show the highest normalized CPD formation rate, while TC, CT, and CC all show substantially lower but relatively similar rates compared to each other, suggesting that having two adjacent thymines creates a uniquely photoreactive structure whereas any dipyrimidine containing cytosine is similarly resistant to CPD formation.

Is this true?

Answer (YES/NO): NO